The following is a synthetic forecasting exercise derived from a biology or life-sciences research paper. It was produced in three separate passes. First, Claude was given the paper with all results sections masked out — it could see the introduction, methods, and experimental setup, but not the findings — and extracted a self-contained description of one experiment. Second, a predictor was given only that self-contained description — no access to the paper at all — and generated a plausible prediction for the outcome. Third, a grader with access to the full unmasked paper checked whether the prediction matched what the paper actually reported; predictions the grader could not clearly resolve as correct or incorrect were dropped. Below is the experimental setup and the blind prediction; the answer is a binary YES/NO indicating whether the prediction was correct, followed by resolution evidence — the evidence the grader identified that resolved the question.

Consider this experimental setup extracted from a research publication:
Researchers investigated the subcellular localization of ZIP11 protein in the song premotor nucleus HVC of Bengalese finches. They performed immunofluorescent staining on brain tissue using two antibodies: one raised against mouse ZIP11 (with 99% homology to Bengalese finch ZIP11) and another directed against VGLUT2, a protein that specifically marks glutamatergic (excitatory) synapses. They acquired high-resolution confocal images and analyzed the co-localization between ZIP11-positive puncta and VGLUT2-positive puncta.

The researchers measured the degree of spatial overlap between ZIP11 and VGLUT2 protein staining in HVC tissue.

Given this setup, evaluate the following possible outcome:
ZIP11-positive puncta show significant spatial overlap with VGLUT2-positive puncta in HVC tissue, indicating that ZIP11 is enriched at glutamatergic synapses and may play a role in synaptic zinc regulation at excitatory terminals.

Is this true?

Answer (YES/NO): YES